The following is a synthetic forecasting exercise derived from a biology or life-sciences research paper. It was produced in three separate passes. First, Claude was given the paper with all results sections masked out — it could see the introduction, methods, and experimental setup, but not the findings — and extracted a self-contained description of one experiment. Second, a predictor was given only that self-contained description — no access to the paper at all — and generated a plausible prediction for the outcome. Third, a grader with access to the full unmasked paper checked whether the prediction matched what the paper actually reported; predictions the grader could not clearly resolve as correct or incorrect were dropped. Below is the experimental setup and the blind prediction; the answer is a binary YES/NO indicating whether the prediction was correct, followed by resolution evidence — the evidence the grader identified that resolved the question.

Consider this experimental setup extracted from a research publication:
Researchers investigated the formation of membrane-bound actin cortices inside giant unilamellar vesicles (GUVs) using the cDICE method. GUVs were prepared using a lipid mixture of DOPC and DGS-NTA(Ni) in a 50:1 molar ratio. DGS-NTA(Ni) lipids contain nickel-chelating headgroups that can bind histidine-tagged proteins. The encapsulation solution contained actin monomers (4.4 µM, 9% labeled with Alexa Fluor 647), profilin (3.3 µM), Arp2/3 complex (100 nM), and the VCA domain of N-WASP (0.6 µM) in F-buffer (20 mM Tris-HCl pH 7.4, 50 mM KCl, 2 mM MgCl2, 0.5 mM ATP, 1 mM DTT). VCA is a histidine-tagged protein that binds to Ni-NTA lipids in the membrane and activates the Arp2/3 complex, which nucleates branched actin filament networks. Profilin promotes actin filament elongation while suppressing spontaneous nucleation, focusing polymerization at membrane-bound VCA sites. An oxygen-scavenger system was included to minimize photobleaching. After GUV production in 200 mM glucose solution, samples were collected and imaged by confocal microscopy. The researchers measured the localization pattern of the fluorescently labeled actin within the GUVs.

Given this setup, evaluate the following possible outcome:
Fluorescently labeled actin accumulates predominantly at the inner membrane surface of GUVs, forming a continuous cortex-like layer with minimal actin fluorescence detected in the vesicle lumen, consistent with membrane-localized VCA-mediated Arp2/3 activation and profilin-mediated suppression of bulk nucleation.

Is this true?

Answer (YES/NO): YES